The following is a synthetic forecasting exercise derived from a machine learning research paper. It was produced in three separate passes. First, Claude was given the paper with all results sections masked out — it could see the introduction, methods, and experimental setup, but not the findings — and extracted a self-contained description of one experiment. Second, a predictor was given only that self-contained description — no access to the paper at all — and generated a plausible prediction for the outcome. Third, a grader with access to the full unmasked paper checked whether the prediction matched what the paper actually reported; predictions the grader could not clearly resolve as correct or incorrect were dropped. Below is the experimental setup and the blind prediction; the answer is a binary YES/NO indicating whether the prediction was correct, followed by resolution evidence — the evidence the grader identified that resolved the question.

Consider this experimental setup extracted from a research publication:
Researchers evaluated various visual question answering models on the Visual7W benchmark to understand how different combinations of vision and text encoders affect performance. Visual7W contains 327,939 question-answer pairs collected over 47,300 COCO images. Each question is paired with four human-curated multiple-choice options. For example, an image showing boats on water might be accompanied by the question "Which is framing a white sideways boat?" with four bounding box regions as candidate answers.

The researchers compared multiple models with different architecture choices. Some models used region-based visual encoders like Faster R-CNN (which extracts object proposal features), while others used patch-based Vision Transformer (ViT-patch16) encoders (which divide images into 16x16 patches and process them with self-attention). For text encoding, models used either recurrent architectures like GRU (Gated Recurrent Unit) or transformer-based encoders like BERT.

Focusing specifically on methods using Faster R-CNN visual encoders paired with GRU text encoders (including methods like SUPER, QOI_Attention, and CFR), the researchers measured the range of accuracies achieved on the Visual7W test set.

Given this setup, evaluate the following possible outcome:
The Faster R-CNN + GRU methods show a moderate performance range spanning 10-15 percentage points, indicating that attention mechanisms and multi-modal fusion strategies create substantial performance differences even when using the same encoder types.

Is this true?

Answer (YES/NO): NO